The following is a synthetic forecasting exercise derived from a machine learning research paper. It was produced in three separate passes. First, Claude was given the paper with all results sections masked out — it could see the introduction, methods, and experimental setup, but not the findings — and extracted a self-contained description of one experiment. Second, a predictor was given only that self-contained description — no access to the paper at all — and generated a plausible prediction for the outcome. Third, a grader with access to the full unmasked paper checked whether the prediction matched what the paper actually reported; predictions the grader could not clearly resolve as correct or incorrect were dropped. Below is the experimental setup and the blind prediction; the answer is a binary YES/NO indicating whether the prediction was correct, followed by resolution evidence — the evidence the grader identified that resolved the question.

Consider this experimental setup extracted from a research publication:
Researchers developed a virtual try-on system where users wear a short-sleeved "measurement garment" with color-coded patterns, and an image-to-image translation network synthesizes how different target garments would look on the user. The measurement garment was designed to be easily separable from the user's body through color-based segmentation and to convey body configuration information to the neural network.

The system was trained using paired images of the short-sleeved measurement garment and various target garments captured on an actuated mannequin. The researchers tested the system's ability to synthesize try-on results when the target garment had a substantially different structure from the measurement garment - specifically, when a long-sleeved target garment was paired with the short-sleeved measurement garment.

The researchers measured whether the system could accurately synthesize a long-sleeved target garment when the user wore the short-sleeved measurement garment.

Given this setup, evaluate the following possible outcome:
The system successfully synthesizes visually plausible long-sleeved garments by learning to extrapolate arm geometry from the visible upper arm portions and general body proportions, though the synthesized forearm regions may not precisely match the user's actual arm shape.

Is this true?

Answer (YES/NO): NO